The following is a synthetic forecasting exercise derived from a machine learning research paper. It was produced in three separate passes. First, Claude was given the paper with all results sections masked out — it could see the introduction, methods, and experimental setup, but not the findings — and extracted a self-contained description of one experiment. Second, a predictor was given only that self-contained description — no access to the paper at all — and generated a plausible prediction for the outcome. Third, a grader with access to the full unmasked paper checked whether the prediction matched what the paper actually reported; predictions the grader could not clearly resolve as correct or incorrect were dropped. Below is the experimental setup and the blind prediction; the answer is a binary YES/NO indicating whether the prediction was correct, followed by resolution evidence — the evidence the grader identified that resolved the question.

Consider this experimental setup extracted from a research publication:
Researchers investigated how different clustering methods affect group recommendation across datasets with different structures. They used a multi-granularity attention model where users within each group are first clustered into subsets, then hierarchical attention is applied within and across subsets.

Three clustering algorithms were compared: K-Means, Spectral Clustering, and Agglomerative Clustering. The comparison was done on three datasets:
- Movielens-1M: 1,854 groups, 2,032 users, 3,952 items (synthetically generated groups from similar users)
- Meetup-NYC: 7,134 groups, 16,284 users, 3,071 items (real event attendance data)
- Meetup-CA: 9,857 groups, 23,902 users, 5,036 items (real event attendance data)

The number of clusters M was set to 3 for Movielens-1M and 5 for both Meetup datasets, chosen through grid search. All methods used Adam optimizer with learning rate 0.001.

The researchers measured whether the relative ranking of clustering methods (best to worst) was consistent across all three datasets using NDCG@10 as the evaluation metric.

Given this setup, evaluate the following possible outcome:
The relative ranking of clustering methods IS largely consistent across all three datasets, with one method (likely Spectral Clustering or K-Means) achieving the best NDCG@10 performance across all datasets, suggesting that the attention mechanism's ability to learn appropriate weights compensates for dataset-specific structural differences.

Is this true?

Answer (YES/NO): YES